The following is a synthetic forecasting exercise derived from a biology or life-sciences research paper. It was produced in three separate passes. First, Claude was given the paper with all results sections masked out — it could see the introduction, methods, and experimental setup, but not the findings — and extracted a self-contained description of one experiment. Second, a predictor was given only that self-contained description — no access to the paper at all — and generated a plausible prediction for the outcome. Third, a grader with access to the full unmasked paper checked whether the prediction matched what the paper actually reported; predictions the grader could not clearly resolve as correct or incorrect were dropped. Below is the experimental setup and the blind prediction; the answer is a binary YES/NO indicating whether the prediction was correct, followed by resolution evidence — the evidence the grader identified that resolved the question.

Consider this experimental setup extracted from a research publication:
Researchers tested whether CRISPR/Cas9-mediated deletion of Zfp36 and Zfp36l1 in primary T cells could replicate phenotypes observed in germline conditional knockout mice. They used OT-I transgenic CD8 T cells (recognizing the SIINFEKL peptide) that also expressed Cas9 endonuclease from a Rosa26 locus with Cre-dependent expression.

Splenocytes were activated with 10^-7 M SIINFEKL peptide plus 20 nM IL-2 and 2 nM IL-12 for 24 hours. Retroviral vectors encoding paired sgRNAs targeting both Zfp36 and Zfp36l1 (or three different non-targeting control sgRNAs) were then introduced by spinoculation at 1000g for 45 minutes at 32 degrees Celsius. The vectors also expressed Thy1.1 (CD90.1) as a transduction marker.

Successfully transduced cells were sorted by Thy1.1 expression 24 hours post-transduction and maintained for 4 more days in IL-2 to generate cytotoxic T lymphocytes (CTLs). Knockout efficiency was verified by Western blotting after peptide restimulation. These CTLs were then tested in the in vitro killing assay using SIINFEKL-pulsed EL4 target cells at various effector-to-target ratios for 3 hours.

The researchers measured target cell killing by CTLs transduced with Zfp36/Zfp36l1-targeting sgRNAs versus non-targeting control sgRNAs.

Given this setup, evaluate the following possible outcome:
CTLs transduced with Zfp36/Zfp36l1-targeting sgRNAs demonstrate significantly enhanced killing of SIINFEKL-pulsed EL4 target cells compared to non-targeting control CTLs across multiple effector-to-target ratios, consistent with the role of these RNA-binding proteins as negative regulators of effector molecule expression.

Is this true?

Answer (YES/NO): NO